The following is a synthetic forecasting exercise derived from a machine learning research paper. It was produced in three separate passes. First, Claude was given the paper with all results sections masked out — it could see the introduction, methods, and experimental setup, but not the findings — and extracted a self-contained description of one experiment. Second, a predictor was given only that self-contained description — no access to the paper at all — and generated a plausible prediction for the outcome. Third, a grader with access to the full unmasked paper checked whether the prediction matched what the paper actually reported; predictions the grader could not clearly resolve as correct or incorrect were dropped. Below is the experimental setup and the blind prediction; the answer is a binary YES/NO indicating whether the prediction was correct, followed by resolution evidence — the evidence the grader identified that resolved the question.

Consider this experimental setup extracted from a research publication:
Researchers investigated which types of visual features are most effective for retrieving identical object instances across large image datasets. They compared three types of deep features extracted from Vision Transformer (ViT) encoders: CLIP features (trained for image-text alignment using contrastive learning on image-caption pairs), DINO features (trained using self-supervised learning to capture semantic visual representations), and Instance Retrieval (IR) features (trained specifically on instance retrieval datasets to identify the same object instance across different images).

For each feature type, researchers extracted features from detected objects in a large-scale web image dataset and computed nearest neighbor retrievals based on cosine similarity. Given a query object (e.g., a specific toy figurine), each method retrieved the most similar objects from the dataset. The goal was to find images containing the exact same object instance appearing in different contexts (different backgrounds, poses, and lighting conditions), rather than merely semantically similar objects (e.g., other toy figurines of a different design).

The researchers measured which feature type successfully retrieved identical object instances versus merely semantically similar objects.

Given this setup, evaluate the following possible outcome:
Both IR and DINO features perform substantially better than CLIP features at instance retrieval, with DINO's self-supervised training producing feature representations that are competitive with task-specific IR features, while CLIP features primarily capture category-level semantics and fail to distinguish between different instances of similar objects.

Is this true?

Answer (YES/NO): NO